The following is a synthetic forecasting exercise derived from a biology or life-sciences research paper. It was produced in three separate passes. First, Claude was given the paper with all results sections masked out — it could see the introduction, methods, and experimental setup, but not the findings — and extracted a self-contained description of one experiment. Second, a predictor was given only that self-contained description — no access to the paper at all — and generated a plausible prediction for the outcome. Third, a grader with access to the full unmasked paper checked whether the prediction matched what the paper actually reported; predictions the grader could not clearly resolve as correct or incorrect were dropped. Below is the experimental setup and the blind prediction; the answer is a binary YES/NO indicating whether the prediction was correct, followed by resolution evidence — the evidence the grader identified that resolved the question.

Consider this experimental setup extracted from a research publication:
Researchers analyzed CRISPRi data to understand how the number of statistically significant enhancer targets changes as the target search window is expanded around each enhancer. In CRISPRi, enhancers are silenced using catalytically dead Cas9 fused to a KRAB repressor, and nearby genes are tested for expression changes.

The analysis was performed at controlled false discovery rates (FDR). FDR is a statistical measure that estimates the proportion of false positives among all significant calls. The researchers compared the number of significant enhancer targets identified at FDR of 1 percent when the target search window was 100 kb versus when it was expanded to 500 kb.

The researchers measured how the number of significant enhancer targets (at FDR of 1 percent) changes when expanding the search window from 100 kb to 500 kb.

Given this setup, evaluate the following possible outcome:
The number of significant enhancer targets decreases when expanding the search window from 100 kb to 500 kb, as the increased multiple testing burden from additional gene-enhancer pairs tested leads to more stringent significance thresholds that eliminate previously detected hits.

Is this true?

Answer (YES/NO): YES